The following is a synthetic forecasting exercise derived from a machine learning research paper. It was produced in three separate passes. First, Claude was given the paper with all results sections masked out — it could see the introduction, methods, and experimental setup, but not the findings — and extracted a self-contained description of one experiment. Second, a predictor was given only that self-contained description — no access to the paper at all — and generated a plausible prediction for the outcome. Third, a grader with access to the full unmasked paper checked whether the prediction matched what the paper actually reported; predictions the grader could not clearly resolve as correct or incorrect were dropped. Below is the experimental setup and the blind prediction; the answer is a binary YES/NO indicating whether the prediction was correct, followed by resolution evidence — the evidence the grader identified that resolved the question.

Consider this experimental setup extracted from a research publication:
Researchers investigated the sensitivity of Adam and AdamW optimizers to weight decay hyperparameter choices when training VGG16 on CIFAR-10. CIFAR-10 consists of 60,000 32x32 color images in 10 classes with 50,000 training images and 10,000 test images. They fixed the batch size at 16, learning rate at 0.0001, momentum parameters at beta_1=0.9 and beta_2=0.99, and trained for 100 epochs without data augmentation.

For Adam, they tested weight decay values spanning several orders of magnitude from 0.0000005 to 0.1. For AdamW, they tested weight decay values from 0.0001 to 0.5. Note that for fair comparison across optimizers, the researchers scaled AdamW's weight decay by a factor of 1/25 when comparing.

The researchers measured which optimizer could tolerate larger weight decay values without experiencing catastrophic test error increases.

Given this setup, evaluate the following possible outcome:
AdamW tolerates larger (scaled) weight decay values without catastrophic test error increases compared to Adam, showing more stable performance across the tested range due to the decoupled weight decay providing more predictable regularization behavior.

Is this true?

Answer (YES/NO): YES